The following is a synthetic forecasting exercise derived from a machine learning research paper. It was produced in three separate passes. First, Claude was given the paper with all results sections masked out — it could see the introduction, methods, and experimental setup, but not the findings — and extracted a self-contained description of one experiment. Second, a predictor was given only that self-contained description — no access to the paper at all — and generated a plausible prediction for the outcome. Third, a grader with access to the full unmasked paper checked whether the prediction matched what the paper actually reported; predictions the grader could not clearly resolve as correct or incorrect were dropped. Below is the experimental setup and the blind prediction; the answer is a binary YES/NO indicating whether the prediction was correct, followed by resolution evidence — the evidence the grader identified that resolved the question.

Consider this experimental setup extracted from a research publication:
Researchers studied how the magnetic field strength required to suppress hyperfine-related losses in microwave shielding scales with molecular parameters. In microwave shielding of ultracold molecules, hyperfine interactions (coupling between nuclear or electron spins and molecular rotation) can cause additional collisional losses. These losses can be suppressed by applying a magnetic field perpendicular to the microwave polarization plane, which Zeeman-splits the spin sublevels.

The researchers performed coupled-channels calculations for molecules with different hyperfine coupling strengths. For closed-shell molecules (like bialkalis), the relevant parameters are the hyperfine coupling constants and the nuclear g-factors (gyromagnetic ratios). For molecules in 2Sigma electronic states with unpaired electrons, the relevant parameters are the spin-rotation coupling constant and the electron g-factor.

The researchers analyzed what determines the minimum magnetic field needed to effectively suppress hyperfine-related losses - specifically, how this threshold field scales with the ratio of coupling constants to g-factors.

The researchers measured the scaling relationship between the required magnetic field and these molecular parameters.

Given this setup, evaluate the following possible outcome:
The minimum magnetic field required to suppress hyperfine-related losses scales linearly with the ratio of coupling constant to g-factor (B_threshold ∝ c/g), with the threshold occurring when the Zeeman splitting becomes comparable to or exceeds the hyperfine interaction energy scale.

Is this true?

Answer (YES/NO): YES